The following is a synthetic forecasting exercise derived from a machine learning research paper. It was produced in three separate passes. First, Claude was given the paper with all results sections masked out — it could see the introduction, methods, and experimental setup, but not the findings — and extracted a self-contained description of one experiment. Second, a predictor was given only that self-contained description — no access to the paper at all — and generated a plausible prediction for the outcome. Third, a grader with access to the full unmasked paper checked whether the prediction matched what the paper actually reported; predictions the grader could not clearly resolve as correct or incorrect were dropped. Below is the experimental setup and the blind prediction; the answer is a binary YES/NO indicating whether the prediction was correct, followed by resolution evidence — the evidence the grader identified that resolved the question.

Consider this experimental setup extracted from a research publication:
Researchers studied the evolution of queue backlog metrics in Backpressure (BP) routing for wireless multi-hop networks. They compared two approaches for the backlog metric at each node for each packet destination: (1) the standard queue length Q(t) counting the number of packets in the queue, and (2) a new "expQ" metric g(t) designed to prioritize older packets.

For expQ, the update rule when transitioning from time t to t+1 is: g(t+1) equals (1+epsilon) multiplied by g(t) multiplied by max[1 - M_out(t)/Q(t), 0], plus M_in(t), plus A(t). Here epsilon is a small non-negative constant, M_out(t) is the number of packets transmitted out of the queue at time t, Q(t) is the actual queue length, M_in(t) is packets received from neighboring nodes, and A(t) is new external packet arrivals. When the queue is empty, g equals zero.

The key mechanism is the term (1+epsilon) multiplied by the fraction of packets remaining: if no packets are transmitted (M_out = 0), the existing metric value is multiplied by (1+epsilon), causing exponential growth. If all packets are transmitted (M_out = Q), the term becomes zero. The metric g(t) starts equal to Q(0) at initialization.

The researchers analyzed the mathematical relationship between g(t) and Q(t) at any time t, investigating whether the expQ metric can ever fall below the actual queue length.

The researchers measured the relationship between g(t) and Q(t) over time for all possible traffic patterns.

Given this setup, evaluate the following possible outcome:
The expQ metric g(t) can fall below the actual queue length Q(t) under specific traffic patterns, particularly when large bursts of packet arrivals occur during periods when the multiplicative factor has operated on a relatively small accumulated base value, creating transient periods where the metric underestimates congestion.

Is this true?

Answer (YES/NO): NO